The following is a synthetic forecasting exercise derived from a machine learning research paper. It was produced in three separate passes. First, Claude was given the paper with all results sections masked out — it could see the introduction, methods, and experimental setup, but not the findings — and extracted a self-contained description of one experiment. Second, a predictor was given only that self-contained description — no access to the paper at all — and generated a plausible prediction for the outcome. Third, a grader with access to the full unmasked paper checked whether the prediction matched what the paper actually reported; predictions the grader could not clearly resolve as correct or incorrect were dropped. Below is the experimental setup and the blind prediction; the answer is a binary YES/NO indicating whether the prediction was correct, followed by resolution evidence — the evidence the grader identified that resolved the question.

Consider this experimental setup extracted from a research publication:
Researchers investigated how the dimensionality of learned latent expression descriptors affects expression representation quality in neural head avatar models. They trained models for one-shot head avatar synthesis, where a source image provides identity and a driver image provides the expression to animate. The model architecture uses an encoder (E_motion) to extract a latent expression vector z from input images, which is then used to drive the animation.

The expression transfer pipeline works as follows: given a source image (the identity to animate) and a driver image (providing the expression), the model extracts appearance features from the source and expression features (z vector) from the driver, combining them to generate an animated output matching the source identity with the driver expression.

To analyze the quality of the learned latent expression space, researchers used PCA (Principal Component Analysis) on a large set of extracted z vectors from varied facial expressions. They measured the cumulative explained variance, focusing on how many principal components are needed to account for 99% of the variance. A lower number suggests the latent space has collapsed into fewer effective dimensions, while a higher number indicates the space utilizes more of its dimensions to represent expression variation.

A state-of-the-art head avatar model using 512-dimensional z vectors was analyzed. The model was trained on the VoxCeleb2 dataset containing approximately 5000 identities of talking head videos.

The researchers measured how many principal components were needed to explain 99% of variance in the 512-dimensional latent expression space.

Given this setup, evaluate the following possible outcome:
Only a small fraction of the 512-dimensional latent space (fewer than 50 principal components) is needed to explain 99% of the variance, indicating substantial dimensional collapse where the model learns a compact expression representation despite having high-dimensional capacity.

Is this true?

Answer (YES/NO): YES